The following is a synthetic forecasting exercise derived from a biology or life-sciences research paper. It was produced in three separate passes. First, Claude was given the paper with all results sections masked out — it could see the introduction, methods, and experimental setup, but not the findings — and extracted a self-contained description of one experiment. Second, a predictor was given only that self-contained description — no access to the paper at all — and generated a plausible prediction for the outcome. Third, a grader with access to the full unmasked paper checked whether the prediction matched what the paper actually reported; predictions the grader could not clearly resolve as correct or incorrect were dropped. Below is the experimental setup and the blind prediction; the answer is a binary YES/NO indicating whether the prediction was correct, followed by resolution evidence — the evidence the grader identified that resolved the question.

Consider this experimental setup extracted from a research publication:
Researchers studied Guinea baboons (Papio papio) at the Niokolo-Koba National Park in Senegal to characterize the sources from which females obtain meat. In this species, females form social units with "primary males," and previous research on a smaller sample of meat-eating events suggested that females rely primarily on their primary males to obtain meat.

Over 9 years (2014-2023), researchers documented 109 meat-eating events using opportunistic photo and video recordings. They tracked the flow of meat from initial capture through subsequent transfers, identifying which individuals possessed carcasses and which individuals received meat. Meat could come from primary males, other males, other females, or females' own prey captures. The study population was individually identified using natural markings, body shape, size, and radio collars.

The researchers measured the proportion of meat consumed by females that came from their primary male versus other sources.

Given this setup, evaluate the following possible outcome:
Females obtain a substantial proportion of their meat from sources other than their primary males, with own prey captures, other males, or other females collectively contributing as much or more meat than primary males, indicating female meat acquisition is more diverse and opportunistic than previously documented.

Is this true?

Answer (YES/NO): NO